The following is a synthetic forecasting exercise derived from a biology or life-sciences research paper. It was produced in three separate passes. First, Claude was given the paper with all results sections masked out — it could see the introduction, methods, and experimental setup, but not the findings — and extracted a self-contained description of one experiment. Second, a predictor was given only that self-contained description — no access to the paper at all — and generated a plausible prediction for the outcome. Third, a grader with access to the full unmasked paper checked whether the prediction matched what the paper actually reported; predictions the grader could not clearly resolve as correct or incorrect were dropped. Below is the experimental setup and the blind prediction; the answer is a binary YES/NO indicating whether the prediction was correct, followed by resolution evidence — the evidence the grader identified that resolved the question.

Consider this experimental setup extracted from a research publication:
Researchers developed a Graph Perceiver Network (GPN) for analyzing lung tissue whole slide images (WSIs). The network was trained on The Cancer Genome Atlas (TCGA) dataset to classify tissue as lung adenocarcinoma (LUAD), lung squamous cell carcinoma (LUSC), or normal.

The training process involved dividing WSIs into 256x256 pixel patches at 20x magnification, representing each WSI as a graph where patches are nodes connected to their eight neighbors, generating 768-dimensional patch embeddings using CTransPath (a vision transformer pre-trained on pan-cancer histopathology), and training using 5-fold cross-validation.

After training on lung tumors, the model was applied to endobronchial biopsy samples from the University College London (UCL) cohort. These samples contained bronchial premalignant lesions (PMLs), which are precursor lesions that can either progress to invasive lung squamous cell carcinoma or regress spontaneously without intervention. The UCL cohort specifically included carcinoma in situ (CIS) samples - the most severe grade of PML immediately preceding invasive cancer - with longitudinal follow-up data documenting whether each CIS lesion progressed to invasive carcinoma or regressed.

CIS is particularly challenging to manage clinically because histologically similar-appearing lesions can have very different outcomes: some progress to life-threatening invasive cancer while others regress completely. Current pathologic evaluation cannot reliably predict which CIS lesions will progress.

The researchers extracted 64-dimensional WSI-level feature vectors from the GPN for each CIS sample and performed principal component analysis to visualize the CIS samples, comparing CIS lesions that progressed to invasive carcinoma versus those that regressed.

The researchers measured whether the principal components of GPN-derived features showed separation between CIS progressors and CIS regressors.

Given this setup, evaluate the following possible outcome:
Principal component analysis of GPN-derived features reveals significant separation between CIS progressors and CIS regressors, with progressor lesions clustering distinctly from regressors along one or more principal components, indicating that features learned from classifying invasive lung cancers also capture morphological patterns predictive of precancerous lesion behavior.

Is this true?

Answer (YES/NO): YES